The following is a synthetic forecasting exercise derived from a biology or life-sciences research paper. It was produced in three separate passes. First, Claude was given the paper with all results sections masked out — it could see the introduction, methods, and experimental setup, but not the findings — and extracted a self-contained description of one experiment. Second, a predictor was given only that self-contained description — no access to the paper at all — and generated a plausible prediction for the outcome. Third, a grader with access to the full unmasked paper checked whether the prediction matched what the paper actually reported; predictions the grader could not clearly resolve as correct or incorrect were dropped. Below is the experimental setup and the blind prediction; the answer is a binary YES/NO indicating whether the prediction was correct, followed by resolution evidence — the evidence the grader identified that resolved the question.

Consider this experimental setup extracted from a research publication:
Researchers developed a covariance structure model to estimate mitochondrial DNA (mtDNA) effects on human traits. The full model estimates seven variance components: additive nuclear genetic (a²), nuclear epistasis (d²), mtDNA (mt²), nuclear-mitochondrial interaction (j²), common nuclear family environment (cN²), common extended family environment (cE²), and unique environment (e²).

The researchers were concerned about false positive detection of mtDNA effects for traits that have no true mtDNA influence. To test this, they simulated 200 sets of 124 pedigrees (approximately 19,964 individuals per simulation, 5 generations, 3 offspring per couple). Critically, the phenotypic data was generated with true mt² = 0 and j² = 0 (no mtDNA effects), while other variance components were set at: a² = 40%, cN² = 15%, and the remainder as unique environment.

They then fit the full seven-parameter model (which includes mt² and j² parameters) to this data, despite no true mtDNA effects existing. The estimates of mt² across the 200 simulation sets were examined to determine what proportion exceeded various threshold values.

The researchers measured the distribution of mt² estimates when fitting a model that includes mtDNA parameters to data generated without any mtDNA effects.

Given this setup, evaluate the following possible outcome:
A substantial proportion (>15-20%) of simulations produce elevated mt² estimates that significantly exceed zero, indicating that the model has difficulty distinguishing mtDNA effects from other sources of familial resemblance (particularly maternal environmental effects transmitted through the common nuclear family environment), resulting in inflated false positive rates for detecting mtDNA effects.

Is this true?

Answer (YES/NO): NO